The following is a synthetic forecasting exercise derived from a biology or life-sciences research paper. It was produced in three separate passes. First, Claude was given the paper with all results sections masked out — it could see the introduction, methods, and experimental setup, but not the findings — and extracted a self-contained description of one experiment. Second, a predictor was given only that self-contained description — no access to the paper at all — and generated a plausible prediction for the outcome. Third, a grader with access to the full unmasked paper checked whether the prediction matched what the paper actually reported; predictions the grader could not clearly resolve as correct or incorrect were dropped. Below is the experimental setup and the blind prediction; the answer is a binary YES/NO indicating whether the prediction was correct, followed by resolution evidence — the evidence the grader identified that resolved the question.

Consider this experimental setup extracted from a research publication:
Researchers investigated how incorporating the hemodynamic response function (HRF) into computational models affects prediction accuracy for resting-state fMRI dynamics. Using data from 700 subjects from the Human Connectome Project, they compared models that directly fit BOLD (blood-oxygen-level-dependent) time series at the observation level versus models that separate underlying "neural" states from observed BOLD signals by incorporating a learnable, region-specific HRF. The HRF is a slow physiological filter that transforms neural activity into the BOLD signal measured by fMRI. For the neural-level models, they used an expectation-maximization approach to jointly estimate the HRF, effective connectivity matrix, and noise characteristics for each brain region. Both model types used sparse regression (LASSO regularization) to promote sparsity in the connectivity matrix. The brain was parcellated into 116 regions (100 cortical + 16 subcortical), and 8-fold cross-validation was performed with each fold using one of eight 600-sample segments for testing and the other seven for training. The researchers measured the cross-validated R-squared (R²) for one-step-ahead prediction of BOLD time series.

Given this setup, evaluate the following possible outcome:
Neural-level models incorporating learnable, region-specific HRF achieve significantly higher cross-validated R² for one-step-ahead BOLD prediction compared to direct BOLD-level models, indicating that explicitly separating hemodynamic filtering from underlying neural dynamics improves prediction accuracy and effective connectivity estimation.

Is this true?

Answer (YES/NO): NO